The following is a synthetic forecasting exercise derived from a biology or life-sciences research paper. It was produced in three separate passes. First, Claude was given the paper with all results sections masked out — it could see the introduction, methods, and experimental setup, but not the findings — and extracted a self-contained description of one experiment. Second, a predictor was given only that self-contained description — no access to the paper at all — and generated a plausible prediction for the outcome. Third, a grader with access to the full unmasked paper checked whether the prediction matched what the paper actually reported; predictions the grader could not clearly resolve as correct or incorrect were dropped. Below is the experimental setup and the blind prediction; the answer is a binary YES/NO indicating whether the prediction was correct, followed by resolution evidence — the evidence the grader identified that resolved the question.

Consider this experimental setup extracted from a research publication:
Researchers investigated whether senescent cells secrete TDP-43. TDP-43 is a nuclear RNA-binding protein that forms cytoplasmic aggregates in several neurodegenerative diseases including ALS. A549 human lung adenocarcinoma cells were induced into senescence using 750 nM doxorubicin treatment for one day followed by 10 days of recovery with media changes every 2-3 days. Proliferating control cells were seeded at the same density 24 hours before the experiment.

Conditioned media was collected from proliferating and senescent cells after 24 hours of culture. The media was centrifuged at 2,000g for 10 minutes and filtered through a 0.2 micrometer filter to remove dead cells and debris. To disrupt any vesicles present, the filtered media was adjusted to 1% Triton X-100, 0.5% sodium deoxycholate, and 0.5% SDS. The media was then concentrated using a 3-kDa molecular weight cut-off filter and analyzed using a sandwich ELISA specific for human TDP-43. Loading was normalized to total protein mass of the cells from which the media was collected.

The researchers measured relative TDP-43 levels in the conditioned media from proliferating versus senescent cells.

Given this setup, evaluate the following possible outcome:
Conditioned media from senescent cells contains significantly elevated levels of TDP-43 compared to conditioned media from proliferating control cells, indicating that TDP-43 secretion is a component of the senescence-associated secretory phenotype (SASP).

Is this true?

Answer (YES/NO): NO